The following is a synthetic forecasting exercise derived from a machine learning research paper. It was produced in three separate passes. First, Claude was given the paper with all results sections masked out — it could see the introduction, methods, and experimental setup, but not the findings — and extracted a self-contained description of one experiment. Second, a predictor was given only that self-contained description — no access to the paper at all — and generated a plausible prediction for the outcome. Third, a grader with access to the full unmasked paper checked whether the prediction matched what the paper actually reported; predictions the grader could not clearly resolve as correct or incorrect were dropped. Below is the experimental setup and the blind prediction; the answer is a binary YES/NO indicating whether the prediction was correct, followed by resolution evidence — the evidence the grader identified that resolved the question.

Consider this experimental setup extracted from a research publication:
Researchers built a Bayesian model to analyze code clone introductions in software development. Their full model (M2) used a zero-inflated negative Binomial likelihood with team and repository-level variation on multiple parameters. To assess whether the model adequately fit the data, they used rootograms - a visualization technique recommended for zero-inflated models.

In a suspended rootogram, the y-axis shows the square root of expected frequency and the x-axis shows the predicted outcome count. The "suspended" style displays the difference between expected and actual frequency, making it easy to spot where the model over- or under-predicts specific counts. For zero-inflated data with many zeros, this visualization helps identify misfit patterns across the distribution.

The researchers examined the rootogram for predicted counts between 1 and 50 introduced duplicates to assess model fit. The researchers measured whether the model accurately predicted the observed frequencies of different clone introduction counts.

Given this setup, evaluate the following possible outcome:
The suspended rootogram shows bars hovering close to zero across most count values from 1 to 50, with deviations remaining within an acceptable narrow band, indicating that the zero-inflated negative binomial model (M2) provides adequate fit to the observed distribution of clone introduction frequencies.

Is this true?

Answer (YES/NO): YES